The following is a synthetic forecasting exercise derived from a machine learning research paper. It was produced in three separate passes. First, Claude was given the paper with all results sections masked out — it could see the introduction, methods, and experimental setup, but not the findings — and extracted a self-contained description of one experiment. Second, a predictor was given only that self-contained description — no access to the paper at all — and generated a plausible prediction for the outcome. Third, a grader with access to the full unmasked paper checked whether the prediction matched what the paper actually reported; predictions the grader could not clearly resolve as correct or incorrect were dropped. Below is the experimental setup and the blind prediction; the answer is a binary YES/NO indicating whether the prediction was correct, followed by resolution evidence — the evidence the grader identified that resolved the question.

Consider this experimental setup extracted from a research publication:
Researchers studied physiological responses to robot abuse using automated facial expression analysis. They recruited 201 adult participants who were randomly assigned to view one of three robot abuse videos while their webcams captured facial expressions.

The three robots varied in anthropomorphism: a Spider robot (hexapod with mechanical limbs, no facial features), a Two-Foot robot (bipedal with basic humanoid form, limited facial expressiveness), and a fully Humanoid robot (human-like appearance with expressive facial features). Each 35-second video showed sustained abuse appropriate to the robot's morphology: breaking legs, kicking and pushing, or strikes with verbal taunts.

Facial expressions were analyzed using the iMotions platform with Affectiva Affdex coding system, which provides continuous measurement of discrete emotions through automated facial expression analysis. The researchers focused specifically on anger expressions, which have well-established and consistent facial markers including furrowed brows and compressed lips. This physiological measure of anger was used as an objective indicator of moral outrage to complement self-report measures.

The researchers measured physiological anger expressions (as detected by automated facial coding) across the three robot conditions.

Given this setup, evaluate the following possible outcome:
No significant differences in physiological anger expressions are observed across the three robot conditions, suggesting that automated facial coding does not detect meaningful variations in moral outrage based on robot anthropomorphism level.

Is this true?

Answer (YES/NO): NO